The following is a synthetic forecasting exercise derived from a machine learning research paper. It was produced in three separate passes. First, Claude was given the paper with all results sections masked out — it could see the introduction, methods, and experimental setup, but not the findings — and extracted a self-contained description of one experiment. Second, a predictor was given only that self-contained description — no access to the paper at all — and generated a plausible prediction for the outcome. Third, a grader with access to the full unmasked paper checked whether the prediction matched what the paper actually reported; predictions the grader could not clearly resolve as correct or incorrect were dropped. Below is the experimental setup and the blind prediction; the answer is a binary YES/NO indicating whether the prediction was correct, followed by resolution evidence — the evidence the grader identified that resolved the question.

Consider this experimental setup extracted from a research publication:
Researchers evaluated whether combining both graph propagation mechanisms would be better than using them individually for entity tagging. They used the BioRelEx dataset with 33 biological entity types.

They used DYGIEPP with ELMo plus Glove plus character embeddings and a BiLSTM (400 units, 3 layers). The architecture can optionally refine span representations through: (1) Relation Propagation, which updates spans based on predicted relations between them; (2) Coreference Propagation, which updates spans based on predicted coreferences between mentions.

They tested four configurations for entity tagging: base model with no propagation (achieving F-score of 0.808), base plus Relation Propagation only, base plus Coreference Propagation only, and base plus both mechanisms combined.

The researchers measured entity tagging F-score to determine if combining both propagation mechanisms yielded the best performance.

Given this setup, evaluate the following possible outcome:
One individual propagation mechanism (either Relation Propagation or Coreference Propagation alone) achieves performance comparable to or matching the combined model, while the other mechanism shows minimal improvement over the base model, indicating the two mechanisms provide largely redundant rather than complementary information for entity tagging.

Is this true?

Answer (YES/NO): NO